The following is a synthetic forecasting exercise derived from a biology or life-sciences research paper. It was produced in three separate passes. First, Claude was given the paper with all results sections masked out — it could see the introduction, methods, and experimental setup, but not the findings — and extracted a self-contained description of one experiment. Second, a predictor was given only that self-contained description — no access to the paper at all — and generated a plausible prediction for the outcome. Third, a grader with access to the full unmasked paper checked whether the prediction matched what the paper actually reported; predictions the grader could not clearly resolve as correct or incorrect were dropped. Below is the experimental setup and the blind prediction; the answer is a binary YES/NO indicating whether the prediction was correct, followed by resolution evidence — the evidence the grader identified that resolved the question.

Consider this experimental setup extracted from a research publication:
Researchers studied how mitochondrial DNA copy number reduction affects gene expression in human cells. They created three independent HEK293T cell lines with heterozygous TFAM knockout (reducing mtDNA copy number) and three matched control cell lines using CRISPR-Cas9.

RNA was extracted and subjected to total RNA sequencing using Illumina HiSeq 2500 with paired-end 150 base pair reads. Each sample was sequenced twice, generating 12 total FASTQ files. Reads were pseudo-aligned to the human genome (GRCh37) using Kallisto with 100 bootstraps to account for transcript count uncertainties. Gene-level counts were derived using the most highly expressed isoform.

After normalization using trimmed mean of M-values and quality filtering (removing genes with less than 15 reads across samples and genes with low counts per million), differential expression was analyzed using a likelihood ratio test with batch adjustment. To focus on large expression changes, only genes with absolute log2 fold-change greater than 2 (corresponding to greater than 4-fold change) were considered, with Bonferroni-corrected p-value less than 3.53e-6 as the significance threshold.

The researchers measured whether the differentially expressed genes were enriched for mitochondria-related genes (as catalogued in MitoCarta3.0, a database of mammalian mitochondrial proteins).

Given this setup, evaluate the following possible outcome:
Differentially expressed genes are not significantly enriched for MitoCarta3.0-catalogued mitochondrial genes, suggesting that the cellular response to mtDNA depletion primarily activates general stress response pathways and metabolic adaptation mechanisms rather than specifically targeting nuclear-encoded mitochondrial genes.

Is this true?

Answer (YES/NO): NO